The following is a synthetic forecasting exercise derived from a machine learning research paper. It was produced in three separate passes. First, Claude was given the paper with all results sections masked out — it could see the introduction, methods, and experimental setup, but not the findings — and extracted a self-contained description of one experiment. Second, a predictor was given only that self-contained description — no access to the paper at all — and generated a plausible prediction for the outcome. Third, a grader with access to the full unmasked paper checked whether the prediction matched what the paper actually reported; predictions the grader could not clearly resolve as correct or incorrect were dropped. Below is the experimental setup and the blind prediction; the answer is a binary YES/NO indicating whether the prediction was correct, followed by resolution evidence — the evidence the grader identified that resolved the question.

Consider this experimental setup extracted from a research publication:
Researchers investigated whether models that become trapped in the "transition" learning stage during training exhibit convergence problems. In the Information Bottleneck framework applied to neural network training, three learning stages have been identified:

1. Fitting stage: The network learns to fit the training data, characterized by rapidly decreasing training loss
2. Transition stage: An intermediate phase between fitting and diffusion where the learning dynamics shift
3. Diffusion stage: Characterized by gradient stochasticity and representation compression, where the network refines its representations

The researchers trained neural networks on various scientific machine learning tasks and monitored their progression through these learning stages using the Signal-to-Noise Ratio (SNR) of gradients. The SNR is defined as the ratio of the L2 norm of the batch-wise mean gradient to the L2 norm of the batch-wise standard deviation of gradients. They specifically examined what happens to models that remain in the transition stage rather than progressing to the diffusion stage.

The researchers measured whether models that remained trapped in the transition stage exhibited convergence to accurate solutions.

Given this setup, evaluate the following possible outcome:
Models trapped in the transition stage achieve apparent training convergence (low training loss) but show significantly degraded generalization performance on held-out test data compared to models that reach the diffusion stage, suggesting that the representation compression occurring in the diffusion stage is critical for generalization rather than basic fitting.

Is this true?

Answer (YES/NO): NO